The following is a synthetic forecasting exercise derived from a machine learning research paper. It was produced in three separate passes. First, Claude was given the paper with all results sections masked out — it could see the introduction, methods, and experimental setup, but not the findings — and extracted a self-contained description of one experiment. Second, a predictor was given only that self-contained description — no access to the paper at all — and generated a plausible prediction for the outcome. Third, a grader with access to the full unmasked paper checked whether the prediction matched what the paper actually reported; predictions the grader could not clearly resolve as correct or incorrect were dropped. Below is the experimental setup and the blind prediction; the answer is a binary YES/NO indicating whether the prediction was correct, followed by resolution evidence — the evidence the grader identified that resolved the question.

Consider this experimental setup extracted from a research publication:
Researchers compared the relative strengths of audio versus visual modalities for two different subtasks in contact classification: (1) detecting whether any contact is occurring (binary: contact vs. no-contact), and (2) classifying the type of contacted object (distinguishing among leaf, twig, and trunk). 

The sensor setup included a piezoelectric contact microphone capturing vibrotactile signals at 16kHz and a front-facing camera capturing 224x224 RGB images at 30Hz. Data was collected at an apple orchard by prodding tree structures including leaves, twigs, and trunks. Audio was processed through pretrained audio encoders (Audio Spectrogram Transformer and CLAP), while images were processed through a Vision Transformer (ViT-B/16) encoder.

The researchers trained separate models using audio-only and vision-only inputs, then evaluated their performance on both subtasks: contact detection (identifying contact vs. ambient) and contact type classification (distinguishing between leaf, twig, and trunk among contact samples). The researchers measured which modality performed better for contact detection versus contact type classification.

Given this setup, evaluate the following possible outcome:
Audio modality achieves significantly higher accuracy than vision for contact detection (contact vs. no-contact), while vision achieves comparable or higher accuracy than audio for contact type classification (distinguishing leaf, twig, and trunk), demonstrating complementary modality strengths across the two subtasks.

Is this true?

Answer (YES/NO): NO